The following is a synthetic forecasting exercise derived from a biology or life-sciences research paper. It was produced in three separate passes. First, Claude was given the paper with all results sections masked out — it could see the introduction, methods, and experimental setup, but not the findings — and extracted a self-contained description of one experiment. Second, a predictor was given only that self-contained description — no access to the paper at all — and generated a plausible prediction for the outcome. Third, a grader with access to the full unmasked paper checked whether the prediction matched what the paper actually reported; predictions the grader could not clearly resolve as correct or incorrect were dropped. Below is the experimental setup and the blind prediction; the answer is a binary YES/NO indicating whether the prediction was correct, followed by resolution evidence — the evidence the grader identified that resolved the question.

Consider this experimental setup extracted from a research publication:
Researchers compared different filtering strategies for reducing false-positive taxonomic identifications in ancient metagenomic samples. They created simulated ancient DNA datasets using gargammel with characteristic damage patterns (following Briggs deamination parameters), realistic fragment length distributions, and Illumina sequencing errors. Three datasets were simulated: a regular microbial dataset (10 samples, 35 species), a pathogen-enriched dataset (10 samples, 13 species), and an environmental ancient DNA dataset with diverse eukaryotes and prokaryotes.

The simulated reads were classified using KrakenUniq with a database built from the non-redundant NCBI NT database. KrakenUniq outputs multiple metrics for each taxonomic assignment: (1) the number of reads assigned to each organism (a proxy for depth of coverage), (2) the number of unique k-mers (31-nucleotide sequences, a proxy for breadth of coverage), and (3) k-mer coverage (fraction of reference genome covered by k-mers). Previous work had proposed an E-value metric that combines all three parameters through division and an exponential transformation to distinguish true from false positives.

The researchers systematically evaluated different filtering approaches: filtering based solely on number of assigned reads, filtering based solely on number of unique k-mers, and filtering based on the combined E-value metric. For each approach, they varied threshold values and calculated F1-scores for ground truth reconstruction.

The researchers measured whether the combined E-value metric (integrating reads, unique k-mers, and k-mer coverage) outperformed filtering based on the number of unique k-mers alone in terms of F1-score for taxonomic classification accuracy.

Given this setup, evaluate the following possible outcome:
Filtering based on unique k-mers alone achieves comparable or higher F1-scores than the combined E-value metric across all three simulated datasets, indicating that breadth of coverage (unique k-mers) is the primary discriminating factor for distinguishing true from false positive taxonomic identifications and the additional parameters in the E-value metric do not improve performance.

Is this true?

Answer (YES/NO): YES